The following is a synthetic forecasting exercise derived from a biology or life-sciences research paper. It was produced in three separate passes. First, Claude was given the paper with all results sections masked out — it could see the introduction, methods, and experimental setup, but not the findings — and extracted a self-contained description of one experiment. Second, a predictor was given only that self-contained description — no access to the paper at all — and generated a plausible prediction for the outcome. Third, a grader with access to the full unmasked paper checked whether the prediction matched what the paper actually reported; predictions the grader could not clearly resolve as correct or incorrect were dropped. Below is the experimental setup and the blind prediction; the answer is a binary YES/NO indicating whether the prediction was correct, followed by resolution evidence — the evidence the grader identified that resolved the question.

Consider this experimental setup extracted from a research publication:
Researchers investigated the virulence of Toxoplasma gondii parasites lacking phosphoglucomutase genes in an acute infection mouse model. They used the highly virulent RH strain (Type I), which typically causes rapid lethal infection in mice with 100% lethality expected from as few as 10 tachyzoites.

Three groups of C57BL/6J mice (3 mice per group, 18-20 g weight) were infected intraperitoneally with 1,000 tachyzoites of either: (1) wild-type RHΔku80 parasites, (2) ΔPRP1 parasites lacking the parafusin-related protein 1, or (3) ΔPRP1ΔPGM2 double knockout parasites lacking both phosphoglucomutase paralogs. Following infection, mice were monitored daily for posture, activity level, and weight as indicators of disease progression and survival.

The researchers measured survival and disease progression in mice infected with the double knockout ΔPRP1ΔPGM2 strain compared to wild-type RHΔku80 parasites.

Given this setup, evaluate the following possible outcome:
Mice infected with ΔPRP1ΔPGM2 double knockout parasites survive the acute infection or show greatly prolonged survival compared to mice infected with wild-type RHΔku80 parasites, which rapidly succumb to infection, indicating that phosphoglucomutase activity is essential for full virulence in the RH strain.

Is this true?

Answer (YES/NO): NO